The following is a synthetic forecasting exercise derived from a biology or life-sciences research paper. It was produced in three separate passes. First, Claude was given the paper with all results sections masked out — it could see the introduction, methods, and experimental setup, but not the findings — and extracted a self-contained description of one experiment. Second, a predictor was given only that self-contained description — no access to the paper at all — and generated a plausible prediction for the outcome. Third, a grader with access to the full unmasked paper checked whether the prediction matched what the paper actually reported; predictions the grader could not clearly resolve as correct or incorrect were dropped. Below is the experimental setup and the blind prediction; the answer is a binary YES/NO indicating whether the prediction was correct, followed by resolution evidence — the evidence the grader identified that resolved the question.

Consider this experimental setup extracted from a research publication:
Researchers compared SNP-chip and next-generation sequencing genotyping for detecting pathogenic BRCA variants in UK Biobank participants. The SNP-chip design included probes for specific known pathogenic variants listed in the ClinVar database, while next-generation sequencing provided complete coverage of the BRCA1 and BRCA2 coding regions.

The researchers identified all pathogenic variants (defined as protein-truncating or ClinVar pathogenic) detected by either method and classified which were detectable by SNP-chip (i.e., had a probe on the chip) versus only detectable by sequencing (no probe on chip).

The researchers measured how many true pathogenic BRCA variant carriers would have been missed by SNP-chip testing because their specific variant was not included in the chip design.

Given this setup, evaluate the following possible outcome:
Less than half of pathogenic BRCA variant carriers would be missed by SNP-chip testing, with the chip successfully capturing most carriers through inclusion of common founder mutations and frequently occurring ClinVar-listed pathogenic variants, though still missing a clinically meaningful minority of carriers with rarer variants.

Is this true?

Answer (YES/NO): NO